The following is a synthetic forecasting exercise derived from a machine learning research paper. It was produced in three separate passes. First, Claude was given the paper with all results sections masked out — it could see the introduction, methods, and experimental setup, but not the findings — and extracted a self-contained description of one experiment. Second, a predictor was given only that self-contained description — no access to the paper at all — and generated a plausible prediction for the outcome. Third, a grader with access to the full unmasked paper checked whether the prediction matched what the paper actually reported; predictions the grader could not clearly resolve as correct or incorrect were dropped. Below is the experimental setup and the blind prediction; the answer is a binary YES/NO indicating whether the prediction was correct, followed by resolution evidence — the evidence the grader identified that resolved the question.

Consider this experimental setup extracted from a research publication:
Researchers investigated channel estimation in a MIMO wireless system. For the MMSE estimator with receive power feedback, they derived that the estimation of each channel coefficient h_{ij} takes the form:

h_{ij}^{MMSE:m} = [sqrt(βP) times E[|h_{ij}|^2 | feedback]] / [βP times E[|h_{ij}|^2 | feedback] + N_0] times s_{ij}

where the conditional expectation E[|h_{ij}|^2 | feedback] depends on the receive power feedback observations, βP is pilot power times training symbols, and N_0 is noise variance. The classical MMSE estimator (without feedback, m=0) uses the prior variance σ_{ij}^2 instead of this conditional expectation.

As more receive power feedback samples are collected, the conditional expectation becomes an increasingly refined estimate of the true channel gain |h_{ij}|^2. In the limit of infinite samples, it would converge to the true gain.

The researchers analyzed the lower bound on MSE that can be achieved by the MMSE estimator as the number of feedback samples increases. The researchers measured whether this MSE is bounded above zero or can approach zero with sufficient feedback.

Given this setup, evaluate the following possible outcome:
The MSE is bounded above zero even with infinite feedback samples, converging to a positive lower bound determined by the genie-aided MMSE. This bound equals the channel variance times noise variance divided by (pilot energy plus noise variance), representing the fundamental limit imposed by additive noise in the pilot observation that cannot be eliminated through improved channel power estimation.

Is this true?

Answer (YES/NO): NO